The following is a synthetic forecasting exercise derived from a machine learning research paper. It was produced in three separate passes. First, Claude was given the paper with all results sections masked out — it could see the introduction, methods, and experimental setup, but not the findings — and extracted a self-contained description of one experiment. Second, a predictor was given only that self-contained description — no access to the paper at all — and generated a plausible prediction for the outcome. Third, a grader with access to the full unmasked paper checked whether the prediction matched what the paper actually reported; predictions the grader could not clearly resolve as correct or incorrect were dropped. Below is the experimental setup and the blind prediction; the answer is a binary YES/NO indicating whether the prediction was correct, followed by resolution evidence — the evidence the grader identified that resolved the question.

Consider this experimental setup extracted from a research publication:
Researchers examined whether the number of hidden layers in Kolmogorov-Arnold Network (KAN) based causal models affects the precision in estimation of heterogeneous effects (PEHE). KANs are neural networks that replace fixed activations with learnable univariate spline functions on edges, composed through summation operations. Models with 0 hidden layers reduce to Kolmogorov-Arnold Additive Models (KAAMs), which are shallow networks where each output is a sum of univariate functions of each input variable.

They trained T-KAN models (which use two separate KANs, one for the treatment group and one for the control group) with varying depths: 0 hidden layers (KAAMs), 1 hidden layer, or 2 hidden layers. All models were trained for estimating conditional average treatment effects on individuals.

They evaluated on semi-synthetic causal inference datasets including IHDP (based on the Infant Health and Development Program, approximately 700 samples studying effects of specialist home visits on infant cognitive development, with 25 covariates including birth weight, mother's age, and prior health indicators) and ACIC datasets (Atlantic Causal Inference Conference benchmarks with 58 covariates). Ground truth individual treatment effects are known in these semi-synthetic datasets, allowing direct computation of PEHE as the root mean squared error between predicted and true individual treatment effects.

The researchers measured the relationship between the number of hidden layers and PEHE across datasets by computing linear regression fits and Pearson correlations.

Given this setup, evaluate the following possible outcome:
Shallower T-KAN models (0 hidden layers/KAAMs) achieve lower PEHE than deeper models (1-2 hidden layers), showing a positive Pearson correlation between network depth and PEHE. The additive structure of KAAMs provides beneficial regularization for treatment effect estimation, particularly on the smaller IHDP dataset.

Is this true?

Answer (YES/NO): NO